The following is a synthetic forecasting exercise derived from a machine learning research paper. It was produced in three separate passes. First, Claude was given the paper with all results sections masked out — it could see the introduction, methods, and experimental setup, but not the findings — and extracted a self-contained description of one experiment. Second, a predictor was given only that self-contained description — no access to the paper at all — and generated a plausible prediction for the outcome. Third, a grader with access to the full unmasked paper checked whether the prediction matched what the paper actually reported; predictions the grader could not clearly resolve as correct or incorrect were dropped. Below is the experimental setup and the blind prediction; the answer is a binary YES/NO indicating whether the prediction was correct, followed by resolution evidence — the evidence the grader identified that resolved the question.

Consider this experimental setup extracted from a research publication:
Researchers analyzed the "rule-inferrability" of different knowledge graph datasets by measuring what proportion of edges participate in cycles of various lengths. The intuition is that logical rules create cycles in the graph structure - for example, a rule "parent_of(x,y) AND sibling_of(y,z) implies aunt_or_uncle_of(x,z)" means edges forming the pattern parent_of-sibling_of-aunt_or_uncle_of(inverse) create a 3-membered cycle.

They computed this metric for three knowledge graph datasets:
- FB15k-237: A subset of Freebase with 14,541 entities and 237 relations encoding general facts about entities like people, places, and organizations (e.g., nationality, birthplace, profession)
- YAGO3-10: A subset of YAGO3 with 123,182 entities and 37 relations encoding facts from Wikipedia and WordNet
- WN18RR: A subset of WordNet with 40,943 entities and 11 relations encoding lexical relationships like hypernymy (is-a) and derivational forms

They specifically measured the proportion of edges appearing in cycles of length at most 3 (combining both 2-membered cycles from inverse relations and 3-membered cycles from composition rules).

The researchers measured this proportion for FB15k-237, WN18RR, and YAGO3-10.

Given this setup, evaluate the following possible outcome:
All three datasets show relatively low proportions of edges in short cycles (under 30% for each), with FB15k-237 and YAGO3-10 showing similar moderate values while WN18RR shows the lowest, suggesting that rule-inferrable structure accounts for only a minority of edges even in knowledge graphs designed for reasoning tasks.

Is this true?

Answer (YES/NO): NO